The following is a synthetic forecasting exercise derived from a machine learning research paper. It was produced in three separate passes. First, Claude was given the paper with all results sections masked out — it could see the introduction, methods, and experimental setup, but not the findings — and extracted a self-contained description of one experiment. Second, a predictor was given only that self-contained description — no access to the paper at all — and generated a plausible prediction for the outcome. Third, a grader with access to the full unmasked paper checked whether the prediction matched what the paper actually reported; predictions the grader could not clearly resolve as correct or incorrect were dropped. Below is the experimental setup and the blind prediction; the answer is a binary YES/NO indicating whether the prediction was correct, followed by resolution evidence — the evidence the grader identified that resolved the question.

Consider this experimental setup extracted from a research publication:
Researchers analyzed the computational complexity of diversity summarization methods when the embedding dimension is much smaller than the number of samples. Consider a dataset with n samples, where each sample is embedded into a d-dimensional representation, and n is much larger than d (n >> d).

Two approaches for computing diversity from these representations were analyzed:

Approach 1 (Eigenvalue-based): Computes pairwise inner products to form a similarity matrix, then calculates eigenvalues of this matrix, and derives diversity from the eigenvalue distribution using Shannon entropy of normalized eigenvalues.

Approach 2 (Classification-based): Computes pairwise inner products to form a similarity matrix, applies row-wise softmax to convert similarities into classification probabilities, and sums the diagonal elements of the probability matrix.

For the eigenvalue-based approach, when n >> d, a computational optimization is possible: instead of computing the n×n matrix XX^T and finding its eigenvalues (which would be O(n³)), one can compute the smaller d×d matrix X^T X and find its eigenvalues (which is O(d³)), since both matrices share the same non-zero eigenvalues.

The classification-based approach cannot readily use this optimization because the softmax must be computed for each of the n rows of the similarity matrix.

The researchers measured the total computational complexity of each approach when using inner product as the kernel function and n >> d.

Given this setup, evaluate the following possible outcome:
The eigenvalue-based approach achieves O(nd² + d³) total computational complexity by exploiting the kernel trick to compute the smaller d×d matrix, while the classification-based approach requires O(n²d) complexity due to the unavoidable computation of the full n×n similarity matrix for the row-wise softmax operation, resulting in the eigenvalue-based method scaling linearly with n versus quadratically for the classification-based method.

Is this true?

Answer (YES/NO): YES